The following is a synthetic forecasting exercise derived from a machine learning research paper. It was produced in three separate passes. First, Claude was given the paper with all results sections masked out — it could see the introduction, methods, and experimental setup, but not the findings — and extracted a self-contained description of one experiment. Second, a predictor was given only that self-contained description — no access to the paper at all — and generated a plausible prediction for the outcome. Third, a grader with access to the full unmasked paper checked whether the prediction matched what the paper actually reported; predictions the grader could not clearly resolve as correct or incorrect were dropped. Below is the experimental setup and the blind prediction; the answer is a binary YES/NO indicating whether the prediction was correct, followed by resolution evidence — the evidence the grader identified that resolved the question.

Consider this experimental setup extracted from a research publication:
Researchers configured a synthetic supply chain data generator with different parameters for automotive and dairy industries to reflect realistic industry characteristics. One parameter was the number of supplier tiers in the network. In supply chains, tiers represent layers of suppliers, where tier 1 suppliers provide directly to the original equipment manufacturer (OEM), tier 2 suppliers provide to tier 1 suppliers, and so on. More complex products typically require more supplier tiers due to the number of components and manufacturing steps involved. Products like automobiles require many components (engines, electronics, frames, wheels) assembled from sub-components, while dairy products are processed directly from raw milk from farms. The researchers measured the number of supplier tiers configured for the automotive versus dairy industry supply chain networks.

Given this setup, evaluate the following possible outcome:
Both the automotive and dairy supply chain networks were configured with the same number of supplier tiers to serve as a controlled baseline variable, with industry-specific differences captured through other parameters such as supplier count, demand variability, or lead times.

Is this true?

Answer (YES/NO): NO